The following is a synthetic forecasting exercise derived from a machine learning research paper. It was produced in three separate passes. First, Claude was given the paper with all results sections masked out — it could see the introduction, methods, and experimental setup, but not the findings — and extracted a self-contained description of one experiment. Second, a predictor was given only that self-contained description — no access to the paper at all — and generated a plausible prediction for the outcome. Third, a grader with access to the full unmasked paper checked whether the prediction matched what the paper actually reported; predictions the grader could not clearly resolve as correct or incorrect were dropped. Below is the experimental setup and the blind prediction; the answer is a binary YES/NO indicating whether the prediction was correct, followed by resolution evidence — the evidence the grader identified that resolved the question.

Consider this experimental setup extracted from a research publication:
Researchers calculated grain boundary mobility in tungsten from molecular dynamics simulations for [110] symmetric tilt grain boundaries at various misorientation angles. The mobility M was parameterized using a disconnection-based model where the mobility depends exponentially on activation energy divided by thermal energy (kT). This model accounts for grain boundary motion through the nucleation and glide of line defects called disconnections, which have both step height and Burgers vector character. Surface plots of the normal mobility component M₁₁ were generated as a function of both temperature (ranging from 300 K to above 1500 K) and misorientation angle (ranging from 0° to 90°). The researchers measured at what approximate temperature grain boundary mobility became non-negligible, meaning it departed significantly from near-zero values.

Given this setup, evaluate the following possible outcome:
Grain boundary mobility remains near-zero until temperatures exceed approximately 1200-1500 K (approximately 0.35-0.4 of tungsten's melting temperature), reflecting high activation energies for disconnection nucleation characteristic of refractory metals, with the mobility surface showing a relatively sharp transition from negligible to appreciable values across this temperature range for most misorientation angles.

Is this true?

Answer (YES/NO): NO